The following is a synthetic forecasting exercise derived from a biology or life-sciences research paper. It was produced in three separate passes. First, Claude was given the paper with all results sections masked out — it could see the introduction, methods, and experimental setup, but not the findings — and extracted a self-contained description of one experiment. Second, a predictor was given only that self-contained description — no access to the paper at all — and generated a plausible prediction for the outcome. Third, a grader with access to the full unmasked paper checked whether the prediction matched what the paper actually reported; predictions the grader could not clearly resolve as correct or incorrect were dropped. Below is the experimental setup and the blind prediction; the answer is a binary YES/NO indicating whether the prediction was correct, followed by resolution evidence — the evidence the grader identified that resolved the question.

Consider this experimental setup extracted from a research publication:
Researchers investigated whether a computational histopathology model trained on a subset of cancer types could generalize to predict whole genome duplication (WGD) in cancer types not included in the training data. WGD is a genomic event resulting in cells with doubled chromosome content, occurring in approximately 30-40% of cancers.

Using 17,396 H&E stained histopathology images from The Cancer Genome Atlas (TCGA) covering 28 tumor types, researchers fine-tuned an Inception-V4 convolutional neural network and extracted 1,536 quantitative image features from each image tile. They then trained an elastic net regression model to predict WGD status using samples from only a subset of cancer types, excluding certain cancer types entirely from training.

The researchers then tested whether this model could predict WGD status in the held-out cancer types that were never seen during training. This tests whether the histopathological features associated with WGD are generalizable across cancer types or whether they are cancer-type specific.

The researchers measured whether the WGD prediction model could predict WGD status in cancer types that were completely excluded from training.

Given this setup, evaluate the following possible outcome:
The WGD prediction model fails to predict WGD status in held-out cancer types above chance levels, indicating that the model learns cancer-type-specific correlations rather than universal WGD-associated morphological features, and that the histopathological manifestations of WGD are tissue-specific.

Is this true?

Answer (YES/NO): NO